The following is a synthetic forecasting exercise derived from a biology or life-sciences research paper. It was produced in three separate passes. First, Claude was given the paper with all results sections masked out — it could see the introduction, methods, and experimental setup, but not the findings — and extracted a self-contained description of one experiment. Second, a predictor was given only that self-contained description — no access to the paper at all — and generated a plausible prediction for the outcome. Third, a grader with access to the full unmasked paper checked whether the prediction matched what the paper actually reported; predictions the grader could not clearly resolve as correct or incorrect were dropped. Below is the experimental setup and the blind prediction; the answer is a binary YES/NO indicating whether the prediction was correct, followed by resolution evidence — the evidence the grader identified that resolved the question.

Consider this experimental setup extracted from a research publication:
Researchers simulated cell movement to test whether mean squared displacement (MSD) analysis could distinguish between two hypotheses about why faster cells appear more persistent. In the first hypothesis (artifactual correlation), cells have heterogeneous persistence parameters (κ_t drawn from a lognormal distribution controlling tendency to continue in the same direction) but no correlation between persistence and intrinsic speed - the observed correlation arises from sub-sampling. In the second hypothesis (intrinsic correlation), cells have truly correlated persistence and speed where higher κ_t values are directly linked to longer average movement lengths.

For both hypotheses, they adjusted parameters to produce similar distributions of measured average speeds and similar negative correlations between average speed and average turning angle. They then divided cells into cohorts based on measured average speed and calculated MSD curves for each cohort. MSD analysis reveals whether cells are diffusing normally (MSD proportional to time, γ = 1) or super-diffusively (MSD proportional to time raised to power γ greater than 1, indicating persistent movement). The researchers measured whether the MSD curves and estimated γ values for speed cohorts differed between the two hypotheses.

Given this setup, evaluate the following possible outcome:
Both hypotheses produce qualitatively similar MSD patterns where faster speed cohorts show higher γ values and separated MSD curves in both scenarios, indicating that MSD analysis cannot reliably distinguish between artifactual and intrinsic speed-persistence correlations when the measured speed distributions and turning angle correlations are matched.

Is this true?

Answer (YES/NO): YES